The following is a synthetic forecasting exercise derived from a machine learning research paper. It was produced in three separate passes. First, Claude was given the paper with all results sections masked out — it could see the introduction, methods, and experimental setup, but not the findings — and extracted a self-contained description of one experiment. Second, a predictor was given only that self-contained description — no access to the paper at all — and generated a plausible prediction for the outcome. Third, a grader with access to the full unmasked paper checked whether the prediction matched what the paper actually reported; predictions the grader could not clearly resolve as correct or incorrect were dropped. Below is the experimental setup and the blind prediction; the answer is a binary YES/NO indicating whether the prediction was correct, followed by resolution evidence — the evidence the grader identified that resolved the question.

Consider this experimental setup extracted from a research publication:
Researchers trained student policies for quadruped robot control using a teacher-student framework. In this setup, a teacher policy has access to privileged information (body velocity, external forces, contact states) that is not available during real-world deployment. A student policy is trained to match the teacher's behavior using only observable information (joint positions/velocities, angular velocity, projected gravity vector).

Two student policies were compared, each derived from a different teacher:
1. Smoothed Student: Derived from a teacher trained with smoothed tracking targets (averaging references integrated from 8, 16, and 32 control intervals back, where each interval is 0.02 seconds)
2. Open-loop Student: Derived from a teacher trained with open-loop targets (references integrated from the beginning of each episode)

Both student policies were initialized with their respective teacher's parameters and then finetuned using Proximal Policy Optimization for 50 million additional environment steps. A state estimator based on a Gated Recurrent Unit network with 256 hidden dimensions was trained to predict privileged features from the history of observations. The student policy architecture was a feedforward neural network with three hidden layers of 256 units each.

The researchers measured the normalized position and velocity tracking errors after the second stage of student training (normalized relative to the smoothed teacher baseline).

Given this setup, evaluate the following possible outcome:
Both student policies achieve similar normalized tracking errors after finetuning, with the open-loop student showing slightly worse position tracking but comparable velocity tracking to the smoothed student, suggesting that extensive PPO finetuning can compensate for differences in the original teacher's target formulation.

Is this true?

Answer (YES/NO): NO